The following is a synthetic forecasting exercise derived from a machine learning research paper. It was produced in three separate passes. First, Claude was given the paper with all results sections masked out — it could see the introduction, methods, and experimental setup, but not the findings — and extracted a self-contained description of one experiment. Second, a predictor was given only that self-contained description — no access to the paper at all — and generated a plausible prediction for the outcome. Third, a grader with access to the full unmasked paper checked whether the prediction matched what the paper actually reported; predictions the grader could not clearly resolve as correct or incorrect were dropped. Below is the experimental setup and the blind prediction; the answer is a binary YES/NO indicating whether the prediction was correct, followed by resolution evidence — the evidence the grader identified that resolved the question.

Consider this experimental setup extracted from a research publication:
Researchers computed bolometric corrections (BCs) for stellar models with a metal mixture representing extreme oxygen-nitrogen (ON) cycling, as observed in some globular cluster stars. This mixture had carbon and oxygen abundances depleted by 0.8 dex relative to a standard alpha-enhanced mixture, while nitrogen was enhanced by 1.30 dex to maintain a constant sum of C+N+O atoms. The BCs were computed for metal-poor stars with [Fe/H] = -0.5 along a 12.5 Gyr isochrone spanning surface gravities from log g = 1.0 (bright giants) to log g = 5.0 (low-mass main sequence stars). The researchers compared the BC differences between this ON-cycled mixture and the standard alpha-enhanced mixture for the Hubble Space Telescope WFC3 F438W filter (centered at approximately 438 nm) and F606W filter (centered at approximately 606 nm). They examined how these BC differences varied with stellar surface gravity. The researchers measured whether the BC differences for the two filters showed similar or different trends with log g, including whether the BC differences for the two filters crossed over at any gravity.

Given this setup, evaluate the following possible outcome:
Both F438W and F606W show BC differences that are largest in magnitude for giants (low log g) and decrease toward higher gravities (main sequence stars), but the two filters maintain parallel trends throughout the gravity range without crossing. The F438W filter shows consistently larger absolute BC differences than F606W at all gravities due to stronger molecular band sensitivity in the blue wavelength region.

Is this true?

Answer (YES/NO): NO